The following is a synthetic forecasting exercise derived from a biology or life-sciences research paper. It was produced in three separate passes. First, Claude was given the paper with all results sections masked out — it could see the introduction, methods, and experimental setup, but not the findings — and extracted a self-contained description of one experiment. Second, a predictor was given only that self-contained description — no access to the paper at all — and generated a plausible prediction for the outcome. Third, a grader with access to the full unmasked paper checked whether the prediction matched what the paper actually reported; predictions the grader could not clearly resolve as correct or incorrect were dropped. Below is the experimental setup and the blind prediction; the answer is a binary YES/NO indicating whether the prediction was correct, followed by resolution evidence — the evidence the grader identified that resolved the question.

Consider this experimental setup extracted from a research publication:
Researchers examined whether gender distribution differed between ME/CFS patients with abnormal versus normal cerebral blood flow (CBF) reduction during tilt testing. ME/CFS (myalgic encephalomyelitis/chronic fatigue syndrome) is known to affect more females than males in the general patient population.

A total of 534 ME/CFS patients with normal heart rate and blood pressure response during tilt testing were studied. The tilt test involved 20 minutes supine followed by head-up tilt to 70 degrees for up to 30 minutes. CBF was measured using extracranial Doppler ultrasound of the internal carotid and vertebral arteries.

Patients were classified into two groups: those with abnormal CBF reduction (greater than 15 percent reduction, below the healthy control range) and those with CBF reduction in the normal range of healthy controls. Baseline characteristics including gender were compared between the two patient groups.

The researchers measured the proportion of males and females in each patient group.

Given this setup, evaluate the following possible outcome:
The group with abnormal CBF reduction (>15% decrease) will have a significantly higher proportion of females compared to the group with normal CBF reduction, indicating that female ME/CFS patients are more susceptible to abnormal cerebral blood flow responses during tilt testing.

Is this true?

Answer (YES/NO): YES